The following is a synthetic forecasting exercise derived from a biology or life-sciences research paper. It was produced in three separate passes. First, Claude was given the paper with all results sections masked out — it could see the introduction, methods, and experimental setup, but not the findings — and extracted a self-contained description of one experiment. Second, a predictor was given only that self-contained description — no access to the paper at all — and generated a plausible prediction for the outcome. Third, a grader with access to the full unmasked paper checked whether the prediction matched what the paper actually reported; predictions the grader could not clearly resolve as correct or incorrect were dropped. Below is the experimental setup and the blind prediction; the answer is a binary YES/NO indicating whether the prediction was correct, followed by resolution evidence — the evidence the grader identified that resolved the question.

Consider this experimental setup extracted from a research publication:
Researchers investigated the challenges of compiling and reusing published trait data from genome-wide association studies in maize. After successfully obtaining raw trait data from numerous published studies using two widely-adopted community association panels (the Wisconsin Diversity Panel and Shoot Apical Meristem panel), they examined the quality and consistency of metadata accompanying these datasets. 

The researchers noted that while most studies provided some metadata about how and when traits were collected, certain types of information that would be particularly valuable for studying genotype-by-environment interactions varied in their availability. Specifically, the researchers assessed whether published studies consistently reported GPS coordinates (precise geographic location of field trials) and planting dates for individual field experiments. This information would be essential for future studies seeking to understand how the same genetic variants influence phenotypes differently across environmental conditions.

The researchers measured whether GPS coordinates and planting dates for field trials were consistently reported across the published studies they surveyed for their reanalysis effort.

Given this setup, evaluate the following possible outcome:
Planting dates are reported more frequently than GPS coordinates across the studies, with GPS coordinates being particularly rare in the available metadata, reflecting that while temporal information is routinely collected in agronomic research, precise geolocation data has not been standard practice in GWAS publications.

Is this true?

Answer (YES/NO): NO